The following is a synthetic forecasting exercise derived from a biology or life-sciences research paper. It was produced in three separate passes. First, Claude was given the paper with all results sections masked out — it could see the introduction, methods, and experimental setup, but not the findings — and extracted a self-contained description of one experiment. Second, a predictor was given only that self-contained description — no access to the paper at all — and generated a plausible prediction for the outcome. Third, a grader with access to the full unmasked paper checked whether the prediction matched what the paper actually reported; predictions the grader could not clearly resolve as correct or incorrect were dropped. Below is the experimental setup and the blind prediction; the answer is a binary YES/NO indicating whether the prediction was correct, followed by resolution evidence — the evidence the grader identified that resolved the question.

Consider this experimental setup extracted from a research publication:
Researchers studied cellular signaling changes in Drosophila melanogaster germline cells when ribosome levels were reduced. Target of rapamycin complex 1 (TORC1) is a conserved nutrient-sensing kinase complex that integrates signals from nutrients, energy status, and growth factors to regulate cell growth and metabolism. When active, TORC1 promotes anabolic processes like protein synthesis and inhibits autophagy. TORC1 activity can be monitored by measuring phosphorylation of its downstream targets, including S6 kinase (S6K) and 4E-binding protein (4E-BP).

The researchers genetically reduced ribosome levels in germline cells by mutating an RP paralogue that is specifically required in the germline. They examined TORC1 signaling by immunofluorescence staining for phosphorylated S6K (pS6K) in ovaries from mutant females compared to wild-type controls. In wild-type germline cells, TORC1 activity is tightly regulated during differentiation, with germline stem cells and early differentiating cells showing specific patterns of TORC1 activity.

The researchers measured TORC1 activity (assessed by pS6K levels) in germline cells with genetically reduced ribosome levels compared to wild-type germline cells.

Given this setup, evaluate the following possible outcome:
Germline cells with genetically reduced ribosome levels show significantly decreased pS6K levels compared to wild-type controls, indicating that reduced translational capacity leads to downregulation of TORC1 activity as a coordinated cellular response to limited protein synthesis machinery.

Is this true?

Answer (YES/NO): NO